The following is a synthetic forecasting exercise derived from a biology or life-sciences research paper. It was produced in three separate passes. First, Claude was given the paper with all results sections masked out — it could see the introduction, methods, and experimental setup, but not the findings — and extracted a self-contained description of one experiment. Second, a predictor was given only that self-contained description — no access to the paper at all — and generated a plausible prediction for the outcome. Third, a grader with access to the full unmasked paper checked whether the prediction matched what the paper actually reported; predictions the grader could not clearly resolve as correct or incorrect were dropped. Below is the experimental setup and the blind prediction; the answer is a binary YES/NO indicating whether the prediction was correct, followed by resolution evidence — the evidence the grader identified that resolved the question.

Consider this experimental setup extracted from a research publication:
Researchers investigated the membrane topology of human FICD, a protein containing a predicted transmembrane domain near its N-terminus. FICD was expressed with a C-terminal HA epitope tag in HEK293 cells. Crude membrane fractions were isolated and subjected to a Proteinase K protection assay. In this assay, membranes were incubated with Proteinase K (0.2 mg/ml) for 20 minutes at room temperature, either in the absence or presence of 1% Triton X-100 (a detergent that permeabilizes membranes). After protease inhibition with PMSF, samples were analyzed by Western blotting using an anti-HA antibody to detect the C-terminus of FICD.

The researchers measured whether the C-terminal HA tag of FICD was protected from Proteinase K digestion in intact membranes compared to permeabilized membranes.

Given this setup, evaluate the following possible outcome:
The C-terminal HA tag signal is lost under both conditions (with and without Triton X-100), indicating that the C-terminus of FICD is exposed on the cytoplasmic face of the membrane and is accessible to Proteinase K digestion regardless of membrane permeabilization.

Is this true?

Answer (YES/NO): NO